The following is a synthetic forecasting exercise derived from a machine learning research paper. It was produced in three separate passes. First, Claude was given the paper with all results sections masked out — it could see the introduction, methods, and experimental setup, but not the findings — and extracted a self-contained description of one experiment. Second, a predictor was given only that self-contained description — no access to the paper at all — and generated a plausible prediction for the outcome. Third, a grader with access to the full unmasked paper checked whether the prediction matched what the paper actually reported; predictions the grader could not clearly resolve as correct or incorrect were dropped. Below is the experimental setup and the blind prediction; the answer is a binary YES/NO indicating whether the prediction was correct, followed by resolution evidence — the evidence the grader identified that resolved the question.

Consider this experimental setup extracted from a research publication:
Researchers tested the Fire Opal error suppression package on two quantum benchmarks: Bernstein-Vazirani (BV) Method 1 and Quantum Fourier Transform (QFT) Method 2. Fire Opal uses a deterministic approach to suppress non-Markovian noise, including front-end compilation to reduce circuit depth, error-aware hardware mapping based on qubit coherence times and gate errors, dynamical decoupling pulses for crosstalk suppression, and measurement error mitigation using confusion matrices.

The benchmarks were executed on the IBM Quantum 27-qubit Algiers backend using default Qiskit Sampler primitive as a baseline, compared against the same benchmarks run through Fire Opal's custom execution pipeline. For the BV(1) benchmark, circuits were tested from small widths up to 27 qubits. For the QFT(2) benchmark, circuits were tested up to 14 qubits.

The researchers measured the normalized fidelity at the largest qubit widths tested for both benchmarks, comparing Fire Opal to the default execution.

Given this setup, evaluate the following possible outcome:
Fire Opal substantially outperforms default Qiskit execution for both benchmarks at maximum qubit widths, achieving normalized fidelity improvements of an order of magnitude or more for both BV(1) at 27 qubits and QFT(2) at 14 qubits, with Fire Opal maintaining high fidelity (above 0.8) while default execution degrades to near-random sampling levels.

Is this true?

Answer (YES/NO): NO